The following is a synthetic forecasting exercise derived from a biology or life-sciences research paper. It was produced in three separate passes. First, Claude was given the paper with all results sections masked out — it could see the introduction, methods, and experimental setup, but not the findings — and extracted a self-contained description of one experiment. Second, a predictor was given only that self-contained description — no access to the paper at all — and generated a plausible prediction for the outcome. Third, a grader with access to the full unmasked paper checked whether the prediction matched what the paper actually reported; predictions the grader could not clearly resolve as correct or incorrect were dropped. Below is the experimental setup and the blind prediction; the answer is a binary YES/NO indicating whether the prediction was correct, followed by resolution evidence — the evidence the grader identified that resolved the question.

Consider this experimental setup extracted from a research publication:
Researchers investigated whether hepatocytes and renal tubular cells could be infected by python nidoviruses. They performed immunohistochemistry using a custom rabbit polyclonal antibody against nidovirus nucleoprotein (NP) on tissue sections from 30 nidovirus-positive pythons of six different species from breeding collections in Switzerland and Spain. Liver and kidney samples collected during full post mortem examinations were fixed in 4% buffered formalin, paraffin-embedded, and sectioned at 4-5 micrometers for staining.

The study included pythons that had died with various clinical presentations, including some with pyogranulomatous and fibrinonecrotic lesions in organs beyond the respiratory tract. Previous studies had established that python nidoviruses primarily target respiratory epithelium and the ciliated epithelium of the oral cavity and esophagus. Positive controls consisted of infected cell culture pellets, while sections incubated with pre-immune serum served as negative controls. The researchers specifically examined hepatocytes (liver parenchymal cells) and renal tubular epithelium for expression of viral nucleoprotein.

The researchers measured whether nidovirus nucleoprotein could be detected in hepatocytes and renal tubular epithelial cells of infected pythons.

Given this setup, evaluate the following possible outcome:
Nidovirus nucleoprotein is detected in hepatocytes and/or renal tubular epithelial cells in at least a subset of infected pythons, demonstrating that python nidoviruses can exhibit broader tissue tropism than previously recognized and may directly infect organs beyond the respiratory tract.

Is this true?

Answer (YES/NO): YES